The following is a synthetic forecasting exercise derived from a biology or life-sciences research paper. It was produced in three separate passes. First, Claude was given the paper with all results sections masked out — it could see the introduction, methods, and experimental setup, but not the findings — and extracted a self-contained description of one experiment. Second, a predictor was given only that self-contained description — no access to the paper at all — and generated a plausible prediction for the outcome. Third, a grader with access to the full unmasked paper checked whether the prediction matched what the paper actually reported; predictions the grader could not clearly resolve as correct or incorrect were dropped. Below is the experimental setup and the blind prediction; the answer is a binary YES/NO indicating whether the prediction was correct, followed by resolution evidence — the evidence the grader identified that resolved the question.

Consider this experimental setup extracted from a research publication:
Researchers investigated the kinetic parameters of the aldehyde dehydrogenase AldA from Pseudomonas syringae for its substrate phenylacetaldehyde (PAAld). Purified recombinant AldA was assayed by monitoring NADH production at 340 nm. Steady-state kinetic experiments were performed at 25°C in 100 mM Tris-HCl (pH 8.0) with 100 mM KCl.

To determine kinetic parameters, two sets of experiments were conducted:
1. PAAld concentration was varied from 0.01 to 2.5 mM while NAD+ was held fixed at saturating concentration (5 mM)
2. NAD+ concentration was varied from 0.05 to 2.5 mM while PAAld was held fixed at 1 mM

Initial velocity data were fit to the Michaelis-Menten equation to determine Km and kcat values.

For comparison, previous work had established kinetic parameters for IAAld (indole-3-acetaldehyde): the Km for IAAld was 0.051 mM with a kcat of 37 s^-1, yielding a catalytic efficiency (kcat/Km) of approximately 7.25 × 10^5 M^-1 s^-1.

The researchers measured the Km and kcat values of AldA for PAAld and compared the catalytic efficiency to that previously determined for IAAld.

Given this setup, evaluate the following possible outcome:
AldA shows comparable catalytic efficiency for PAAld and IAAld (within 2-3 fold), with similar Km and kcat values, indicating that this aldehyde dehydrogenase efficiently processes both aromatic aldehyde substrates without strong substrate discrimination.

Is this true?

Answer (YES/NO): NO